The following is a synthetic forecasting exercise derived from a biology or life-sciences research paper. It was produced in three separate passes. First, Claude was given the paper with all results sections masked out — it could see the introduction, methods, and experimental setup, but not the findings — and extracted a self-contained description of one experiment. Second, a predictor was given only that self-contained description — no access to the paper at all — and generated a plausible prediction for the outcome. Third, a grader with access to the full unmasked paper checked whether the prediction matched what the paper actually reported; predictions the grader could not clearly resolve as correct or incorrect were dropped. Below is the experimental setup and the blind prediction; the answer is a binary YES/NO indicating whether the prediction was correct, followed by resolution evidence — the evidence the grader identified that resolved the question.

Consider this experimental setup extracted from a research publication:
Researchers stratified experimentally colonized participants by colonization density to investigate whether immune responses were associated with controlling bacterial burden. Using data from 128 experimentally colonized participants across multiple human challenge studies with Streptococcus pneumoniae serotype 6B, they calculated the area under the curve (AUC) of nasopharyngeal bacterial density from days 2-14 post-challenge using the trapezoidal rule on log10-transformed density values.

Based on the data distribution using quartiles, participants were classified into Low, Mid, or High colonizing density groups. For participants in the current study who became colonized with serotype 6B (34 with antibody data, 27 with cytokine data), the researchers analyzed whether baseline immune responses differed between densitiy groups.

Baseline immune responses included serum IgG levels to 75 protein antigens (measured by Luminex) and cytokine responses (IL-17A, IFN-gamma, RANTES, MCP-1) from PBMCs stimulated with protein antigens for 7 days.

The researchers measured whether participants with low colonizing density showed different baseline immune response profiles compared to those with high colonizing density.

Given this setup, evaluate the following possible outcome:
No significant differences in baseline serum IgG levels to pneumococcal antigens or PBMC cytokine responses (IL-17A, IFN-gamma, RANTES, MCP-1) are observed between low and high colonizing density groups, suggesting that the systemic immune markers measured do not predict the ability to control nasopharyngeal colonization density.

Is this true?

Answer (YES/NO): NO